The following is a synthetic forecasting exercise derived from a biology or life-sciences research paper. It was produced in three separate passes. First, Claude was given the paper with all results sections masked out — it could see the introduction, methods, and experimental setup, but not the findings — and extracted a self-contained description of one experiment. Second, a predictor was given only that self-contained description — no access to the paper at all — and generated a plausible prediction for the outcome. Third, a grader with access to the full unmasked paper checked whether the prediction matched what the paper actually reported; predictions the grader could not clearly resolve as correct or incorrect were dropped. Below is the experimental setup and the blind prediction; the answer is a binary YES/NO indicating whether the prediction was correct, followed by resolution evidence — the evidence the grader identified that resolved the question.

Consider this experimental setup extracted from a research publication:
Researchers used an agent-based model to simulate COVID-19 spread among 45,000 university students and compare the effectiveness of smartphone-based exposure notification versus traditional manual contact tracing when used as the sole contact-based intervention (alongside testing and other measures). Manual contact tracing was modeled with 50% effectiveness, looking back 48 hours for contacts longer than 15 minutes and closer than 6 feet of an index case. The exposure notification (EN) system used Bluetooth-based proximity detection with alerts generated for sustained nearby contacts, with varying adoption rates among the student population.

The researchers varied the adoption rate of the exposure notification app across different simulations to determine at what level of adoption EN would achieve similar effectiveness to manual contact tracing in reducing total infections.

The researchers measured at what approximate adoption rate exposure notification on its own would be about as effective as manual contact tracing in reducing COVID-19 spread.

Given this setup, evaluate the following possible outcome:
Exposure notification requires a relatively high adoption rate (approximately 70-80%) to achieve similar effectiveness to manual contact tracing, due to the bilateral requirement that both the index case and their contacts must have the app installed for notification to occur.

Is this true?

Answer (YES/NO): NO